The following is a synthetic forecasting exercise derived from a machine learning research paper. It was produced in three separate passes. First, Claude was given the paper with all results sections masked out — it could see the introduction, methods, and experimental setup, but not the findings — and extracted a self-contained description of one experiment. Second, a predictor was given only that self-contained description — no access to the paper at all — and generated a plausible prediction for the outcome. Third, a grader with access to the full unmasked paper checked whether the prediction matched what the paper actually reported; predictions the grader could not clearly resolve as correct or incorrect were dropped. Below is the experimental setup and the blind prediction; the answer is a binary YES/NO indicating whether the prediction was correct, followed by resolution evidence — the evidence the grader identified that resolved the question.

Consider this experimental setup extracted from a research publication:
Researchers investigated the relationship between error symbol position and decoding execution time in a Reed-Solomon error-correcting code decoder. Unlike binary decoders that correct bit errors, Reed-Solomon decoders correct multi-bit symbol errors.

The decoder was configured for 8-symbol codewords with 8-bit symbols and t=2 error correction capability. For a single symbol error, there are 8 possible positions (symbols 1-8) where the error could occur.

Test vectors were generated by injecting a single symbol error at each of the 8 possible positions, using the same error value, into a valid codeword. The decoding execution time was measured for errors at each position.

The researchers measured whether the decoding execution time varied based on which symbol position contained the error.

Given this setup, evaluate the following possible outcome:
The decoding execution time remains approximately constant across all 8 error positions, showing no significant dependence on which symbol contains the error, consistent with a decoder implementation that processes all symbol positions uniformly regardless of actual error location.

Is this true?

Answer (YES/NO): YES